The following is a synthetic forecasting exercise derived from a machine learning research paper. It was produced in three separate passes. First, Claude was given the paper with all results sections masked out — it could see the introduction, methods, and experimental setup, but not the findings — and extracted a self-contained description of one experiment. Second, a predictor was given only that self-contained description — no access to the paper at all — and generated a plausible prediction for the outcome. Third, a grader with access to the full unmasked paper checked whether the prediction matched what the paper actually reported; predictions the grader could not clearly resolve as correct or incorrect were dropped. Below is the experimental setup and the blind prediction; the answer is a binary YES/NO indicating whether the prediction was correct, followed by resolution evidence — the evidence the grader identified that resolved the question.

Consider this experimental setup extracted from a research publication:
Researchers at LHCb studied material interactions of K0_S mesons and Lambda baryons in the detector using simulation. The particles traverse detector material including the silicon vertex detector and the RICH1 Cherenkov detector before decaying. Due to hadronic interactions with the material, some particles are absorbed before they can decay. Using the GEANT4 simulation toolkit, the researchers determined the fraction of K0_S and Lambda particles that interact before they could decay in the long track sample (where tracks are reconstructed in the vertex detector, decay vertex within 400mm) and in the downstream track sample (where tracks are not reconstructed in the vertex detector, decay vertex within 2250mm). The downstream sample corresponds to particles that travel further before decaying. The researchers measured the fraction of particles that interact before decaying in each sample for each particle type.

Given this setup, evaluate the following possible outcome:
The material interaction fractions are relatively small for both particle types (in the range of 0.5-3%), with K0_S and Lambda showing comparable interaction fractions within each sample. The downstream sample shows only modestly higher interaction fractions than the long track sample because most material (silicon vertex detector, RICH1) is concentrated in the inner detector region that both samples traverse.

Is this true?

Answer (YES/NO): NO